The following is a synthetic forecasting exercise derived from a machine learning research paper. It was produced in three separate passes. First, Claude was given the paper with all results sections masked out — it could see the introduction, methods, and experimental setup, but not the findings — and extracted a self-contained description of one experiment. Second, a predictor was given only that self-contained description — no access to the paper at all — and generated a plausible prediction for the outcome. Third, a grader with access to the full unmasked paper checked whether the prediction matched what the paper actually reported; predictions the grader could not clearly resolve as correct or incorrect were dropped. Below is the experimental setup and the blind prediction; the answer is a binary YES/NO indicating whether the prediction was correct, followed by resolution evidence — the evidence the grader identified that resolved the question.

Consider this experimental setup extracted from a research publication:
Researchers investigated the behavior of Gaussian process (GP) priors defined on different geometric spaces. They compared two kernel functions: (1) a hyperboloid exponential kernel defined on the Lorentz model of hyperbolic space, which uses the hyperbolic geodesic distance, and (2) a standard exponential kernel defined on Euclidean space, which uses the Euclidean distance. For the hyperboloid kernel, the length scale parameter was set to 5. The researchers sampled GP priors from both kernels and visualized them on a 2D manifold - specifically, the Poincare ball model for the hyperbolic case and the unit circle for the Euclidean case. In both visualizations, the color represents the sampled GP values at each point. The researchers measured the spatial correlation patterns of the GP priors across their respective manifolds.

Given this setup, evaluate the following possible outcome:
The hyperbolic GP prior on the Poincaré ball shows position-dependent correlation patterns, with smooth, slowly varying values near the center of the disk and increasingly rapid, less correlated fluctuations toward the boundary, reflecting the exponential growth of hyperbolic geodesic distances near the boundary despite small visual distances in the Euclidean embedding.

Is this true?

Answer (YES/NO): YES